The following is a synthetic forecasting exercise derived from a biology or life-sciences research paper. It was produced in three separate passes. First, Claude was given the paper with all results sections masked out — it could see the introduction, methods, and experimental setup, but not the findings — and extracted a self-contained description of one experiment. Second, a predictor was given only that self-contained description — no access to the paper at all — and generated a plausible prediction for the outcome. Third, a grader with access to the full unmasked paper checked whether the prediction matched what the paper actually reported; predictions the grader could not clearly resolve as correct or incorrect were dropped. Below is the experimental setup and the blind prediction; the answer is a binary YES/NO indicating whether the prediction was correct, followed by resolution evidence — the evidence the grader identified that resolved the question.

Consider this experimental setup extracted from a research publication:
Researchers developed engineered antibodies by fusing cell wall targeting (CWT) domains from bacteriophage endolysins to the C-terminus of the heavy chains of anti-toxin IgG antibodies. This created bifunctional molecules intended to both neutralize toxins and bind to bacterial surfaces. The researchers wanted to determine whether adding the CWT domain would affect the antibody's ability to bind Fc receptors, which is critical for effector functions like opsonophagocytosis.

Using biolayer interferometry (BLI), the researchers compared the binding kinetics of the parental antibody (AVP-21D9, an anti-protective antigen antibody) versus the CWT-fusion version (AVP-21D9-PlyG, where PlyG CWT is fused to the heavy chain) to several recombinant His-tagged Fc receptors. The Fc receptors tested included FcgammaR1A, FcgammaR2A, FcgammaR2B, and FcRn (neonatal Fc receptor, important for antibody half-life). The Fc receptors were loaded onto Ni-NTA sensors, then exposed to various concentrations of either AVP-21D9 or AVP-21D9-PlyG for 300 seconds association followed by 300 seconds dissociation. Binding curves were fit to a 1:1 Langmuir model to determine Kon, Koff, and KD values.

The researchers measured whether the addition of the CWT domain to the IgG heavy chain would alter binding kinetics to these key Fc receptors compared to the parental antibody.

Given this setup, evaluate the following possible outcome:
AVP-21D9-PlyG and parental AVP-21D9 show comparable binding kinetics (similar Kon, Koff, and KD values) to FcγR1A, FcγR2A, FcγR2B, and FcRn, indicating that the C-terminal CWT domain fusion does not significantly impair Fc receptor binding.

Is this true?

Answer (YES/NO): YES